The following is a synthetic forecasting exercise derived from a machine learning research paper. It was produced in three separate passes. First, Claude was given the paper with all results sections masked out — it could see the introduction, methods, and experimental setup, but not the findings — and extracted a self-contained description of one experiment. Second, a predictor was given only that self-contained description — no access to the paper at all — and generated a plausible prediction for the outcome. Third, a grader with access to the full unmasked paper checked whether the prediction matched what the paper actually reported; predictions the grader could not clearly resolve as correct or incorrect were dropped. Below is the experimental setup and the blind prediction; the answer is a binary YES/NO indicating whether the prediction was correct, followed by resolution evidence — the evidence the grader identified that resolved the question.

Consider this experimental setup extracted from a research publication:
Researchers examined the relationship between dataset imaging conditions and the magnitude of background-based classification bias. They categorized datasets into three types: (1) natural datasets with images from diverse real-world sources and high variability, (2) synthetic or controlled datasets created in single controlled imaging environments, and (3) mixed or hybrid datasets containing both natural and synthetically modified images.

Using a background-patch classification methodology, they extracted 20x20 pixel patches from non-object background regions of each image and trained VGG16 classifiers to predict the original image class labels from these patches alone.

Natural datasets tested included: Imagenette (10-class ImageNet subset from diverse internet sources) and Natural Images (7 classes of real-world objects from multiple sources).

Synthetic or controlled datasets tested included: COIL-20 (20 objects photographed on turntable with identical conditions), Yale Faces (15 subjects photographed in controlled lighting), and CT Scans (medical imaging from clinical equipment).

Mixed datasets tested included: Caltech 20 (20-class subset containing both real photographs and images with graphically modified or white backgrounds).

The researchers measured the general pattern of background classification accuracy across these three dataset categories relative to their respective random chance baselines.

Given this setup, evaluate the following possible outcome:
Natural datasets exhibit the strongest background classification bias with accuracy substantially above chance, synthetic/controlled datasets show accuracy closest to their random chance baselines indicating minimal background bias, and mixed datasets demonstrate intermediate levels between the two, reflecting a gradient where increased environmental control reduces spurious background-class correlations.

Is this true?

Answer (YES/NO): NO